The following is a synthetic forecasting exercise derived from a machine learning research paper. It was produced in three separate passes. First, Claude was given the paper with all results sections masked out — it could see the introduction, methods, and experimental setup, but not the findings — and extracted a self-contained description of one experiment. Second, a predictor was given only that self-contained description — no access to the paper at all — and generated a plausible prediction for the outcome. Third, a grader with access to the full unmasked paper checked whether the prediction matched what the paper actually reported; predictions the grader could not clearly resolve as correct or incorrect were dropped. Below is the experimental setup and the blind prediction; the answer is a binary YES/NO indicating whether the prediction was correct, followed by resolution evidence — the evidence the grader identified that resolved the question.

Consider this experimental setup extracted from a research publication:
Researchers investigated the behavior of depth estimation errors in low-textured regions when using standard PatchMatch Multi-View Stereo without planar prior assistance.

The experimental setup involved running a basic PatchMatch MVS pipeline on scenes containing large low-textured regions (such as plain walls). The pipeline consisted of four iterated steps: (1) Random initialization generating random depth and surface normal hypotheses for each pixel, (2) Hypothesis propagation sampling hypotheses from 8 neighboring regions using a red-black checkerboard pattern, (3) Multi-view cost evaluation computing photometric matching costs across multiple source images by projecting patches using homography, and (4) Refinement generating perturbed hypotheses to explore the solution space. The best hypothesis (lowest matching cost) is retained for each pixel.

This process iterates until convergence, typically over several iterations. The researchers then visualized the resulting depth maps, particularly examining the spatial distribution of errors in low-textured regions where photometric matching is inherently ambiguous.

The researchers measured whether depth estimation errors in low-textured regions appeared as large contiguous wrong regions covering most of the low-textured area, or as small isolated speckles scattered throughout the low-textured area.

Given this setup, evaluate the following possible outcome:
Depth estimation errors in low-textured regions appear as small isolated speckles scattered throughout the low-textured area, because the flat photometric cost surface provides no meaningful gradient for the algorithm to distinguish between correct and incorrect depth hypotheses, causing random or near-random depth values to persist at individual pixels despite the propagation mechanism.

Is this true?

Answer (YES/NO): YES